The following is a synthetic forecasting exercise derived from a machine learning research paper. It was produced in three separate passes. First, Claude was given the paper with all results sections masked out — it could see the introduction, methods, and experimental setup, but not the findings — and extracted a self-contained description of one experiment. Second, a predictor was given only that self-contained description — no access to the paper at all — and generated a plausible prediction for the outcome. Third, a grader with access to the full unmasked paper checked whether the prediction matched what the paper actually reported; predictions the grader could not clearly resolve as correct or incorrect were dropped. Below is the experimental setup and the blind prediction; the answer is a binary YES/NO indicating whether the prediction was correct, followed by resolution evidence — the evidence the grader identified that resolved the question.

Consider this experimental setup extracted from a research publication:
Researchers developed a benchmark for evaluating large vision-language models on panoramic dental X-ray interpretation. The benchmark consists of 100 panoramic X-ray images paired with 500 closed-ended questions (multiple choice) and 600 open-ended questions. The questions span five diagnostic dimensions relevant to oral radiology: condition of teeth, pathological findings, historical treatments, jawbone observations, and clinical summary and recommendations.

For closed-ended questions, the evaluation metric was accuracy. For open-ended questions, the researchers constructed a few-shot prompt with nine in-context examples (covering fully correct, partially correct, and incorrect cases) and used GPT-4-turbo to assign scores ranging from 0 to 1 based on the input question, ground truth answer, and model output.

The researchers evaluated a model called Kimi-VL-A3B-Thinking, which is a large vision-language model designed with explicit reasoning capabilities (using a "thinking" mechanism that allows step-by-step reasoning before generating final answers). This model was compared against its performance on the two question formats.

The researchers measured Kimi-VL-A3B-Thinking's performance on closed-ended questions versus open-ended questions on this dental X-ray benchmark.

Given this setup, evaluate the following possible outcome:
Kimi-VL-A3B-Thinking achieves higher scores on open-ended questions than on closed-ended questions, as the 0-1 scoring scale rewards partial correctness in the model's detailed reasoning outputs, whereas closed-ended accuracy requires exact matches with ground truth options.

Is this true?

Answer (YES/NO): YES